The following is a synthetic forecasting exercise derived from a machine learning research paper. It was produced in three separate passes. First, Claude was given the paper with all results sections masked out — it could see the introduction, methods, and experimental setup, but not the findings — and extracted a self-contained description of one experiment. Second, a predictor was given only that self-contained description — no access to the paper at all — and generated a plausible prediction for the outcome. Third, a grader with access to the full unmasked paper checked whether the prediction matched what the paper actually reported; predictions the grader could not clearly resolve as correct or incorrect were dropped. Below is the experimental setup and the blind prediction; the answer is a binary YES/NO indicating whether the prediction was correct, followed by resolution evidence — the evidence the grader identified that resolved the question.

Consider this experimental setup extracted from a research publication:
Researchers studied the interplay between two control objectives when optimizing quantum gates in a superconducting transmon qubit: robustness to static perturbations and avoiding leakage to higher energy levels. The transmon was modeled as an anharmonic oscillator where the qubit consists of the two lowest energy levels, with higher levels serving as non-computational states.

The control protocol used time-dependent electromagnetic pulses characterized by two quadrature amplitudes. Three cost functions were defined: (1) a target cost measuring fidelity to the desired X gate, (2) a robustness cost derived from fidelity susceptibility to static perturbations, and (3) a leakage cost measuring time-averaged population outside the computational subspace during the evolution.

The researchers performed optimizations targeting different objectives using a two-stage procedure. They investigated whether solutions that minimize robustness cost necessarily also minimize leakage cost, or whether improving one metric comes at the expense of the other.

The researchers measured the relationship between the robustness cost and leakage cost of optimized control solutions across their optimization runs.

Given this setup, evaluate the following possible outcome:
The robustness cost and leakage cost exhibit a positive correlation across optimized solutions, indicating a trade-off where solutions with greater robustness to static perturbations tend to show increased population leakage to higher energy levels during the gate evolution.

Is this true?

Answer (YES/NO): YES